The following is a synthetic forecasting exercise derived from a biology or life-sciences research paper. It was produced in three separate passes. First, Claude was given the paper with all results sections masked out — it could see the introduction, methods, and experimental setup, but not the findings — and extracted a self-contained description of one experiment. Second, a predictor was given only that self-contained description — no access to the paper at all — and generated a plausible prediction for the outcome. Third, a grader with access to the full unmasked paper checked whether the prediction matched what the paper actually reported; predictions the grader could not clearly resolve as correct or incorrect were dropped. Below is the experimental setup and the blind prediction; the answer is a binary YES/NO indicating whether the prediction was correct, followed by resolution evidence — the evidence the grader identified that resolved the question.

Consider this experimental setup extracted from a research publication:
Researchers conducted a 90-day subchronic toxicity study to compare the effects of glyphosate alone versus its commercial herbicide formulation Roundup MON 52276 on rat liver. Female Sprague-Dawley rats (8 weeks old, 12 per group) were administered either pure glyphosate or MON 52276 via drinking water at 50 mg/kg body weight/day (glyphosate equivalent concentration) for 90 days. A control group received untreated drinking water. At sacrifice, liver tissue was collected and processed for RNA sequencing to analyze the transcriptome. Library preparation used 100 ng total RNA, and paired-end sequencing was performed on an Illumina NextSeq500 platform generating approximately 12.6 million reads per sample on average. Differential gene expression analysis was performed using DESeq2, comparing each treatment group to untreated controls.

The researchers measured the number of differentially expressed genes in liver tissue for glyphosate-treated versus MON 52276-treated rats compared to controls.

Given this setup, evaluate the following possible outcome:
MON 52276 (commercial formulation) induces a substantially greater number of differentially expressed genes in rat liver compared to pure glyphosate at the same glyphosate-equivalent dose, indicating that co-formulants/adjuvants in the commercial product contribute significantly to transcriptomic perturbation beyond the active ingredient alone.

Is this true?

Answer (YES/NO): YES